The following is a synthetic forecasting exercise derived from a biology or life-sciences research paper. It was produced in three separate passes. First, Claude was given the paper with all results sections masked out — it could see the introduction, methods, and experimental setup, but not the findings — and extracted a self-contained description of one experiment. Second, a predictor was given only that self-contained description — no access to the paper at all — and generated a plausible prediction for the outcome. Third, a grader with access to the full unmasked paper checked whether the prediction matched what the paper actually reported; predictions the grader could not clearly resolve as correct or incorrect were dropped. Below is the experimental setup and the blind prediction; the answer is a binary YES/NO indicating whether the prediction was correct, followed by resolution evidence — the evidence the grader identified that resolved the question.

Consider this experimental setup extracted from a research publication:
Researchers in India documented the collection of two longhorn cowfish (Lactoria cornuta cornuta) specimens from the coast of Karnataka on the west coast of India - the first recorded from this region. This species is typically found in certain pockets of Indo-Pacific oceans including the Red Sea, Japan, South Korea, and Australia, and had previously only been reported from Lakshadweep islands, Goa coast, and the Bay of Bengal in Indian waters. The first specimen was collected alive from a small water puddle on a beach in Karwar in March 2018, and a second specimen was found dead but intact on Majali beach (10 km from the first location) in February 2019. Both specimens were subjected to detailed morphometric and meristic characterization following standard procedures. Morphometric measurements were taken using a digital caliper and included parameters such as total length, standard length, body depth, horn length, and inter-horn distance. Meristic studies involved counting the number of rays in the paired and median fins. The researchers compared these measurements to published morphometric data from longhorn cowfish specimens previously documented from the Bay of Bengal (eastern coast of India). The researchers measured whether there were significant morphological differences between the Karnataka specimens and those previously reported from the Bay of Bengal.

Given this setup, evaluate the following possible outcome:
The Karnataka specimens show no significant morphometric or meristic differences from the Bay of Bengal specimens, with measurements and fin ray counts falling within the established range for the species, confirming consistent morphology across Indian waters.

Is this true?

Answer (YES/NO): YES